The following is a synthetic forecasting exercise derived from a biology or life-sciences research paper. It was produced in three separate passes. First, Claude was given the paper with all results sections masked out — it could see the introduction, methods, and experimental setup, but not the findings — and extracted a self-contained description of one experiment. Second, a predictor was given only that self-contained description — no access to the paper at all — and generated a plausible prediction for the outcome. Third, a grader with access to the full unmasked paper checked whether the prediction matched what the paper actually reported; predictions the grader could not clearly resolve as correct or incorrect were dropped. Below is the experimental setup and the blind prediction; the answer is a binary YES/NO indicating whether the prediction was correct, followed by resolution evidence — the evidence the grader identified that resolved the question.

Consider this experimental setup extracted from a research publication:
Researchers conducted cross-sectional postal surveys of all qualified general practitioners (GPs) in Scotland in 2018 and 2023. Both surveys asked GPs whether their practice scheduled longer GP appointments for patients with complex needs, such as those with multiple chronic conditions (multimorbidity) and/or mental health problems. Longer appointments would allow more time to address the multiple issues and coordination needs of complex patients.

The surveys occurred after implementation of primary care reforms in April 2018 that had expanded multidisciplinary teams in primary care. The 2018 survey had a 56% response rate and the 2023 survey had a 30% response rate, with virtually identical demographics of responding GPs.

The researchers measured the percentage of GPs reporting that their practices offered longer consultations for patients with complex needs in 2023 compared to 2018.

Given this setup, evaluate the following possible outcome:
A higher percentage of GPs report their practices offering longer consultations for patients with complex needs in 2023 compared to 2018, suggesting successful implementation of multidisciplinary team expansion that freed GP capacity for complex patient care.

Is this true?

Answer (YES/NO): NO